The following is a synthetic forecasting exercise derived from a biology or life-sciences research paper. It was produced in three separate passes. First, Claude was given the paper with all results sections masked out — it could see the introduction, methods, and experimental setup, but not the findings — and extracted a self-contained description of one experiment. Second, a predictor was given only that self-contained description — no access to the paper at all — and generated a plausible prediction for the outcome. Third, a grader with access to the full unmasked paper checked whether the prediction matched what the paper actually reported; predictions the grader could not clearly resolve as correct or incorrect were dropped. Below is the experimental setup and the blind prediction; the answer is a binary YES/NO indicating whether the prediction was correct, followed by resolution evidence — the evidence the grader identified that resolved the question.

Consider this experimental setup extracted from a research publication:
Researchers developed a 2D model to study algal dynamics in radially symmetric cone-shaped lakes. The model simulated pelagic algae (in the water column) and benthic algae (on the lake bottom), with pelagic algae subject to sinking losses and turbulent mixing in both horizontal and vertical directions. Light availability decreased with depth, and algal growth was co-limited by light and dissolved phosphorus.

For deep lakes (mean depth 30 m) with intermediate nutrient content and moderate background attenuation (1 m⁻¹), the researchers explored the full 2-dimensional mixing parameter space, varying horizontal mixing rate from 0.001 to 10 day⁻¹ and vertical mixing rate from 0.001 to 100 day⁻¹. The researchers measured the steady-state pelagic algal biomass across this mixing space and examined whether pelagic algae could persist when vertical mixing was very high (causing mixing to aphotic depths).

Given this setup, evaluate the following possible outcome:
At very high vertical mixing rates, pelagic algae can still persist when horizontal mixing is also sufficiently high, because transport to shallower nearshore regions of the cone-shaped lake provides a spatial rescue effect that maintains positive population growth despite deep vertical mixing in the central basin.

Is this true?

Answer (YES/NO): NO